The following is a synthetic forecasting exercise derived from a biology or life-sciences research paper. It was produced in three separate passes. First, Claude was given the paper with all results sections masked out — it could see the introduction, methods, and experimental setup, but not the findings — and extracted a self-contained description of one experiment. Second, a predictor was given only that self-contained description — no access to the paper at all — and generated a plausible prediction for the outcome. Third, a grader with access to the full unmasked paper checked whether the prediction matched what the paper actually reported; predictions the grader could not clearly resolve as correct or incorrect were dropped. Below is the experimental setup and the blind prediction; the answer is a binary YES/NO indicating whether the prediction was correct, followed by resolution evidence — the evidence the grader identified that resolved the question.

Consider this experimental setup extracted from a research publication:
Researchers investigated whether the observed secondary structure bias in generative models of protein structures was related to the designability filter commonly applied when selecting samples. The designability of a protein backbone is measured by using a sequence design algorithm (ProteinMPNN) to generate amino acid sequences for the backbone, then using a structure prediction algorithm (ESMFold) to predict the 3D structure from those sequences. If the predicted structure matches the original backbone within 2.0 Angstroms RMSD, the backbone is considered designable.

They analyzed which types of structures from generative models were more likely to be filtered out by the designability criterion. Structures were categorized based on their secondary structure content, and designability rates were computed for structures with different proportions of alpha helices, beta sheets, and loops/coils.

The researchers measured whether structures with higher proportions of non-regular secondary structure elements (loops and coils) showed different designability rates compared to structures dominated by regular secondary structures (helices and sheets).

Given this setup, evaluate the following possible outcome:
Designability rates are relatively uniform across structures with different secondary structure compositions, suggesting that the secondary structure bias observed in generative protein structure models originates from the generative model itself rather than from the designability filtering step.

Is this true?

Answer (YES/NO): NO